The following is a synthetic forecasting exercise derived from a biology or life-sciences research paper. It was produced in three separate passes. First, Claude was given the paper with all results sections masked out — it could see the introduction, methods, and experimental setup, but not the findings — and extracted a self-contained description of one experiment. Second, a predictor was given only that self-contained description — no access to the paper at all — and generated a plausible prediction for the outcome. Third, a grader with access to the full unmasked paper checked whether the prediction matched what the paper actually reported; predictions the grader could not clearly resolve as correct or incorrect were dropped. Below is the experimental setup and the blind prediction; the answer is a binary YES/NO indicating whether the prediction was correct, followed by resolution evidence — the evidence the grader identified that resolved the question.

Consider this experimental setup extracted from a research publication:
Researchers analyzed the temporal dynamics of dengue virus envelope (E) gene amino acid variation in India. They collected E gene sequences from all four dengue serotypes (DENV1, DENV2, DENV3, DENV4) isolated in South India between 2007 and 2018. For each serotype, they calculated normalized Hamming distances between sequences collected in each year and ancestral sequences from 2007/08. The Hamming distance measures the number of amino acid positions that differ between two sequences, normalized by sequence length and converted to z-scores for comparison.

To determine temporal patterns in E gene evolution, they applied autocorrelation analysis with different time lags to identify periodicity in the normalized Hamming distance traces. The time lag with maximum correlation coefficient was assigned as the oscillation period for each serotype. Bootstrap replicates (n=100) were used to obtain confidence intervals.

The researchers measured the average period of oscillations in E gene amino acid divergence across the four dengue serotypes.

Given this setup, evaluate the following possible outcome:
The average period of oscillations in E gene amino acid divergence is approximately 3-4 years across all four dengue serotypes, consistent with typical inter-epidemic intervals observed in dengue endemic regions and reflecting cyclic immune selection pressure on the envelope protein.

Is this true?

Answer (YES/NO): NO